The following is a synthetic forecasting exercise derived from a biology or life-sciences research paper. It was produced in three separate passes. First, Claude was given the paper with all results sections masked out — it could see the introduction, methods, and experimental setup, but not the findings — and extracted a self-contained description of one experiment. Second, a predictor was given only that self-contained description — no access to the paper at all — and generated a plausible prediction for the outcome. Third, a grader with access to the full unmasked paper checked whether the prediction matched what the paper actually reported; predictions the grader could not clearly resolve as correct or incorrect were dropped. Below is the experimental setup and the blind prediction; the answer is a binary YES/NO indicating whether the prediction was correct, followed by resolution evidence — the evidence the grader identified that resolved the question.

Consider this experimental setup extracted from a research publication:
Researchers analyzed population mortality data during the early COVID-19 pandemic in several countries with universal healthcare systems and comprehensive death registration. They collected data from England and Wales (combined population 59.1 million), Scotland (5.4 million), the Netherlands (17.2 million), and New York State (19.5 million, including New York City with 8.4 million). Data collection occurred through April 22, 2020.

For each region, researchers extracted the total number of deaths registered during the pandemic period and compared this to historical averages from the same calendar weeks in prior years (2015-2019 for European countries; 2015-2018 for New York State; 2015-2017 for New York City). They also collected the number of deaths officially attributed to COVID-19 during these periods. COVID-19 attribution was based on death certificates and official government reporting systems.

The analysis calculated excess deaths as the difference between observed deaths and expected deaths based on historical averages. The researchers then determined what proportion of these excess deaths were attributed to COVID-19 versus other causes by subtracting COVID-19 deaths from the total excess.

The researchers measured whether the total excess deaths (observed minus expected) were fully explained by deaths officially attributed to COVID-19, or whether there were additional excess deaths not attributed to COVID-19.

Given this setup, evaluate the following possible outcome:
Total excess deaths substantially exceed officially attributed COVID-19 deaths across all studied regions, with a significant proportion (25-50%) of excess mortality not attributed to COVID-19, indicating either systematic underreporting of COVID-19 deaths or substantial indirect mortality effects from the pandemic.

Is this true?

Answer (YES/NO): YES